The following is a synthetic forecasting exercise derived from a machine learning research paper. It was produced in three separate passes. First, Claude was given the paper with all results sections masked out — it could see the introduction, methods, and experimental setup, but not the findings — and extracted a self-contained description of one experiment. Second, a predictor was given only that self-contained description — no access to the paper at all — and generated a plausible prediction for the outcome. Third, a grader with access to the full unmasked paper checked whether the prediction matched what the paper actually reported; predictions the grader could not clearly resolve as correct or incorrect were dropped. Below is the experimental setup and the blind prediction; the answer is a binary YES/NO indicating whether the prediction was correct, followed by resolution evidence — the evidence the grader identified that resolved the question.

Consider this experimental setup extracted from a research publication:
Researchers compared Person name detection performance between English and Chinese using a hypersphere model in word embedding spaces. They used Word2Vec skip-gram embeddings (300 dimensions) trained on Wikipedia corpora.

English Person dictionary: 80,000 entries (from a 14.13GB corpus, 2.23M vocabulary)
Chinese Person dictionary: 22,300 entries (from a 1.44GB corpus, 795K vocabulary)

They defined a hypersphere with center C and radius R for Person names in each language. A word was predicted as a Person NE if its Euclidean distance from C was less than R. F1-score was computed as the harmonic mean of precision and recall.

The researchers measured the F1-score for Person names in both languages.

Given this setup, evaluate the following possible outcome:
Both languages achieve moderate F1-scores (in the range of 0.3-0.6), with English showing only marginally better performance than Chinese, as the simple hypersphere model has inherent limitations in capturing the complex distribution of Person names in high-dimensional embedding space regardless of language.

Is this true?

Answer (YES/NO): NO